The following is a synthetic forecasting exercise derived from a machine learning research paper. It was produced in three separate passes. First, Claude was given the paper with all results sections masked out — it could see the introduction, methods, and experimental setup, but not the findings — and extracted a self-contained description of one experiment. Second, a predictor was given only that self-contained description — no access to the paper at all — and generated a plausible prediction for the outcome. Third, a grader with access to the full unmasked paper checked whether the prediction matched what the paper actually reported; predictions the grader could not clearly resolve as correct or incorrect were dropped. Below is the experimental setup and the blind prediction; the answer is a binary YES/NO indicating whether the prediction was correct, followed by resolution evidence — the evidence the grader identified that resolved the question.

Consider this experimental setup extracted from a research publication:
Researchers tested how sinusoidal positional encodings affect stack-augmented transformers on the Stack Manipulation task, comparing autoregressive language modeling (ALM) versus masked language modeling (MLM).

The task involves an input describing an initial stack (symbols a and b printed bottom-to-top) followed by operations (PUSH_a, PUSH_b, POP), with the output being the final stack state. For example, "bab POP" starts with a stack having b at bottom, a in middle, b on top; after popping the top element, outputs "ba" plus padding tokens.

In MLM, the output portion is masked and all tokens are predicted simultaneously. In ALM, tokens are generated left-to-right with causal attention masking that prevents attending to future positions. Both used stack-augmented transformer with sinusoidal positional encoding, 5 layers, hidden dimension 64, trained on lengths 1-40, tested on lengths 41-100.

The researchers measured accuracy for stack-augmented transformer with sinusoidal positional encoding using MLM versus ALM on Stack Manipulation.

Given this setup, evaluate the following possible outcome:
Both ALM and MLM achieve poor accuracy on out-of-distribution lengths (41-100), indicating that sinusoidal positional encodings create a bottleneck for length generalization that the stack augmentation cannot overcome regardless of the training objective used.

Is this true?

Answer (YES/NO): NO